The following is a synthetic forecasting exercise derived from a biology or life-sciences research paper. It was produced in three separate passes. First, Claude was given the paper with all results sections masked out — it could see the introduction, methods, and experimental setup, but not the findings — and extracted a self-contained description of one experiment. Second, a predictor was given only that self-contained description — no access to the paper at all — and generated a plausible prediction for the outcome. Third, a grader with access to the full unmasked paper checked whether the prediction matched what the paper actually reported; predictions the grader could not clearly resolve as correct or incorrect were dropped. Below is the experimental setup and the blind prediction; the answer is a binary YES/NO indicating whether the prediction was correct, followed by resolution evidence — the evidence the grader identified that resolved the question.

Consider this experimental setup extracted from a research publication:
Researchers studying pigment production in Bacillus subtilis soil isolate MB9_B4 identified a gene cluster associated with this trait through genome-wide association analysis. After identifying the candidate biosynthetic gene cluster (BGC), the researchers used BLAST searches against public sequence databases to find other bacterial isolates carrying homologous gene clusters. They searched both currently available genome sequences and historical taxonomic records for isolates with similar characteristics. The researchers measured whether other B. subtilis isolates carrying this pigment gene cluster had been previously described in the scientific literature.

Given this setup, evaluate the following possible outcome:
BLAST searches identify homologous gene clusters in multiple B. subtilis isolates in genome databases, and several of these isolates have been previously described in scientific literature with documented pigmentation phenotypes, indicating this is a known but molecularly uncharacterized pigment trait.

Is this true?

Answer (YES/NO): YES